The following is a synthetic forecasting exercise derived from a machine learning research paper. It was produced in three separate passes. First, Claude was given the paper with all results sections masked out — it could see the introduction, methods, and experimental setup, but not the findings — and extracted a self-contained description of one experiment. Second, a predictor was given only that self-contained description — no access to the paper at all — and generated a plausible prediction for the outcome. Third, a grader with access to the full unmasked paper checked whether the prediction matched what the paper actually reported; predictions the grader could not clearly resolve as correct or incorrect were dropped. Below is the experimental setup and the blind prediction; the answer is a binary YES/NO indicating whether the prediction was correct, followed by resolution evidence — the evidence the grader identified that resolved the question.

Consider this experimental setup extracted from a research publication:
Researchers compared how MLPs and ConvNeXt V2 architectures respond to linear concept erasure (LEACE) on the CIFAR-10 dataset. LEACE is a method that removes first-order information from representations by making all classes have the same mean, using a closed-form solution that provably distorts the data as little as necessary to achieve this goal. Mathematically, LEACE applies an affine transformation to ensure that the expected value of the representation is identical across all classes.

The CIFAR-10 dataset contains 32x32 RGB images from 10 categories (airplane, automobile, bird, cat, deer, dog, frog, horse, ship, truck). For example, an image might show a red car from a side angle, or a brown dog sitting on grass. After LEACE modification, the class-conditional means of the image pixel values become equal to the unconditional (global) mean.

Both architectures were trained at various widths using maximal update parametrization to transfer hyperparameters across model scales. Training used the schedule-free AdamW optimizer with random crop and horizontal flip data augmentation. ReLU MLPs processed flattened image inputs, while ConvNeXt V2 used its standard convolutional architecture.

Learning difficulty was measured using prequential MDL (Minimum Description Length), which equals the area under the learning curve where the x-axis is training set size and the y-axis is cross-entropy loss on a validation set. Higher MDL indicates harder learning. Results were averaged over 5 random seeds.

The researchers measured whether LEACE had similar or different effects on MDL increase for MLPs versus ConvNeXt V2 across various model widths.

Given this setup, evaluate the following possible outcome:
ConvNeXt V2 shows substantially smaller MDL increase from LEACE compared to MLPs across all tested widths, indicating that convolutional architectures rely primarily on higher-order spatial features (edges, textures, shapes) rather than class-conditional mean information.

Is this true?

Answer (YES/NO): NO